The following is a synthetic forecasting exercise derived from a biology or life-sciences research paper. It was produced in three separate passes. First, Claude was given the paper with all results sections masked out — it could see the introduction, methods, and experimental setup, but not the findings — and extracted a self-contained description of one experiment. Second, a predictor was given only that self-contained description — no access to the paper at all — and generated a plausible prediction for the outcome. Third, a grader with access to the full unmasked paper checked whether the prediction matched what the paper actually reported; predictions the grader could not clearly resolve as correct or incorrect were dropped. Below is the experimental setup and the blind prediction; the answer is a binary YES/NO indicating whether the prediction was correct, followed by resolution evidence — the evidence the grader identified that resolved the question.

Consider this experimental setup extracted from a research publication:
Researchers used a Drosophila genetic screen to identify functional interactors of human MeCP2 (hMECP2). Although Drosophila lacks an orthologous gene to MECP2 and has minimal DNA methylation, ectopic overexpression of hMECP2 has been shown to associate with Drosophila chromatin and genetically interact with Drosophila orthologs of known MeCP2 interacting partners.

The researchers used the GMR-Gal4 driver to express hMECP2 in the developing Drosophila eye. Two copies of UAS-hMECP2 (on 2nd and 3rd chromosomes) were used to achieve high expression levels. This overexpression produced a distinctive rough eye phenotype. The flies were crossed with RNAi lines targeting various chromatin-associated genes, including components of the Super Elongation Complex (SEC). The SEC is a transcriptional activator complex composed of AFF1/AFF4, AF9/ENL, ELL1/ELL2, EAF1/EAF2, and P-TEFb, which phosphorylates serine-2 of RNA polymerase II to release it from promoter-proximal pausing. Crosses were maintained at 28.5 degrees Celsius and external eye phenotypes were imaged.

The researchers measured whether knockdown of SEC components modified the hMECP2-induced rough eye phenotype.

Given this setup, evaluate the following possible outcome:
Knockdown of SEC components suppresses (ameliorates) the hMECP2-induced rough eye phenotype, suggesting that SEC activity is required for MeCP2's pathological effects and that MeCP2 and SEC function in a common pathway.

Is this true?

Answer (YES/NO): YES